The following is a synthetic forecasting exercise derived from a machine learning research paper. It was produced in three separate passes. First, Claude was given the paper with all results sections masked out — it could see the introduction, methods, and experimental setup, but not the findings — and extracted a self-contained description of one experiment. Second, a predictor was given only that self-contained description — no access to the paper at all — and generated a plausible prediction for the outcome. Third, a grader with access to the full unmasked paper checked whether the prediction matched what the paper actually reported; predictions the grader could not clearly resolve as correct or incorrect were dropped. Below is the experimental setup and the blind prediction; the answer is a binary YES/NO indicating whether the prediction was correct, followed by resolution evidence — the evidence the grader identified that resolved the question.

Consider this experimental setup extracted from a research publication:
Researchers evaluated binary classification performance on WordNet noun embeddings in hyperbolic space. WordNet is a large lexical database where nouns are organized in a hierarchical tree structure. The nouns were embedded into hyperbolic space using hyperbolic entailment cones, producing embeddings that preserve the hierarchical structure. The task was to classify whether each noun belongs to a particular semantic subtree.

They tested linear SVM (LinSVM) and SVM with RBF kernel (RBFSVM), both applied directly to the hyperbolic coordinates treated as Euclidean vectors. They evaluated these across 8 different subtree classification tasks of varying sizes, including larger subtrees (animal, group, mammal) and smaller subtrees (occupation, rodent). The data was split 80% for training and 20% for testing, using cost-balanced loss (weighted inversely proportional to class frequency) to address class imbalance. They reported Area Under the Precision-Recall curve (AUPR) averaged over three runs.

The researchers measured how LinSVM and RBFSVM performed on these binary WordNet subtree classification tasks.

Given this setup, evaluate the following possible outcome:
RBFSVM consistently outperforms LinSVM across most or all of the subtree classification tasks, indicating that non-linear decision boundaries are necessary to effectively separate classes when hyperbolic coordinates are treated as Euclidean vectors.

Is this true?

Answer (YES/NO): NO